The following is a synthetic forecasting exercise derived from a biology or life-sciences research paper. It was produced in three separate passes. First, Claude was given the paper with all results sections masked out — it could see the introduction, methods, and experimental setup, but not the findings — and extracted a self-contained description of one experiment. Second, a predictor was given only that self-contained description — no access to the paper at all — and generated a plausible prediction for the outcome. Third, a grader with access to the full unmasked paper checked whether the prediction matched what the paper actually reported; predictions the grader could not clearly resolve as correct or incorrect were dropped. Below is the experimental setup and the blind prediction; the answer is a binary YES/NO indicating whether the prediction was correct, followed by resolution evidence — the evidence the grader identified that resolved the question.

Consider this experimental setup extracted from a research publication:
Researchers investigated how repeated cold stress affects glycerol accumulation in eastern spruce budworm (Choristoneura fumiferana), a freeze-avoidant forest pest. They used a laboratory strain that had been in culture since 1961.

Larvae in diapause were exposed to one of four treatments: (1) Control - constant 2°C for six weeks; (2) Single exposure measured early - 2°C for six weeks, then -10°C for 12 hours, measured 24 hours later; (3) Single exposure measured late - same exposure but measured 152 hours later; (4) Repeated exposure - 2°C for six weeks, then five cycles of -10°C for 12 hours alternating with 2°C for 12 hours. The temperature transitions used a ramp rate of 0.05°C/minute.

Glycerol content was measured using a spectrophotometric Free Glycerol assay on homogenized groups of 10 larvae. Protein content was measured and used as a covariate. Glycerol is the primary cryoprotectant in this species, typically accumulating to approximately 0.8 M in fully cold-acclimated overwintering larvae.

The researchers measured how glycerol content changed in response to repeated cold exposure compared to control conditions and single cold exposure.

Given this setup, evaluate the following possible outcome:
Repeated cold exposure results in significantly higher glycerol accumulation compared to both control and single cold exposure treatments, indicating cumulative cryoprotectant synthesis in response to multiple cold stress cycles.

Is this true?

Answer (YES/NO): NO